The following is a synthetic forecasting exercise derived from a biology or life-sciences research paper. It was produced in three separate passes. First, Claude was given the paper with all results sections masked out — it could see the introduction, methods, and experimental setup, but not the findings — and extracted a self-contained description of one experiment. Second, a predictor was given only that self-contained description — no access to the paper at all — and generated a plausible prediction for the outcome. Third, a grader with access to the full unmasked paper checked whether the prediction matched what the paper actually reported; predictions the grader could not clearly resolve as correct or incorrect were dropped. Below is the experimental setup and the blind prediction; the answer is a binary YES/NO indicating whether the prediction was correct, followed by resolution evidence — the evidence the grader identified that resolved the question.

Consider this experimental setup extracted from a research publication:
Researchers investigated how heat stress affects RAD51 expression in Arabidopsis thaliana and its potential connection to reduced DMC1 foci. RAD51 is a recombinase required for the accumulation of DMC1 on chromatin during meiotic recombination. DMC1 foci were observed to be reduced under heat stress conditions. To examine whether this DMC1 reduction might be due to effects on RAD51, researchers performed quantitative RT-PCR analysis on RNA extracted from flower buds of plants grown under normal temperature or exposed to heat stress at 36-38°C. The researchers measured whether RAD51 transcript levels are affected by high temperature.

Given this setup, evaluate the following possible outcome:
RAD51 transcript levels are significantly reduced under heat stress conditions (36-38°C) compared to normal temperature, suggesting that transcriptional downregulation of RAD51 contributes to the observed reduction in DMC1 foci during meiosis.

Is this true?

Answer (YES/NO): YES